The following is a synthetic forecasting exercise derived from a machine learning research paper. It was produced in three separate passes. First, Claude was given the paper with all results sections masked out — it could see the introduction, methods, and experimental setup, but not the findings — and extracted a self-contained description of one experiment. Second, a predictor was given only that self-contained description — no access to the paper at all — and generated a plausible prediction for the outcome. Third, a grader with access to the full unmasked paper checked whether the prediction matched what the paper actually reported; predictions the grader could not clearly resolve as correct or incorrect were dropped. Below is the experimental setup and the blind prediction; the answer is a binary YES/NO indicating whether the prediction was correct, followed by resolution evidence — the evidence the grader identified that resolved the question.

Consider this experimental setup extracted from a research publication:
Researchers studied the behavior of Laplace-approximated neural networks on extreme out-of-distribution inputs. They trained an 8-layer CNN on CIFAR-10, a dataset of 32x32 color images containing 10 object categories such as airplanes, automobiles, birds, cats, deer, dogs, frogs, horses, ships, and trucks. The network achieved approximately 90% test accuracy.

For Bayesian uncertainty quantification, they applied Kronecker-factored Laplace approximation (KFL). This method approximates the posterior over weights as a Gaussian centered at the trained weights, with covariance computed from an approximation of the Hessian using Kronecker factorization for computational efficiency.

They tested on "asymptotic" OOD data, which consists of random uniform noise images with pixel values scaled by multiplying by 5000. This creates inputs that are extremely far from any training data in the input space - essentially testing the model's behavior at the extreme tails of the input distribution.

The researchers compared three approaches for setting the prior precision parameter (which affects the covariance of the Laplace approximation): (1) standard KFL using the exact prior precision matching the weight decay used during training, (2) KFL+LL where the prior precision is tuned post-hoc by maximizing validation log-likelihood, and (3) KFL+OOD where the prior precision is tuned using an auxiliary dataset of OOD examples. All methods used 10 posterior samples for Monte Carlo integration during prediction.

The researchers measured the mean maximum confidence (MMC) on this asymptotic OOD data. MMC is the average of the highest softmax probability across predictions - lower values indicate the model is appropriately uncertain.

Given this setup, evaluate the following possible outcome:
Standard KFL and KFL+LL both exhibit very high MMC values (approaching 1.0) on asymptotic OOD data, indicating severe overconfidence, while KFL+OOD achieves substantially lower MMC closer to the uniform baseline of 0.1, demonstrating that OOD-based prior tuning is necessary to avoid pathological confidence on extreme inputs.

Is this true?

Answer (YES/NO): NO